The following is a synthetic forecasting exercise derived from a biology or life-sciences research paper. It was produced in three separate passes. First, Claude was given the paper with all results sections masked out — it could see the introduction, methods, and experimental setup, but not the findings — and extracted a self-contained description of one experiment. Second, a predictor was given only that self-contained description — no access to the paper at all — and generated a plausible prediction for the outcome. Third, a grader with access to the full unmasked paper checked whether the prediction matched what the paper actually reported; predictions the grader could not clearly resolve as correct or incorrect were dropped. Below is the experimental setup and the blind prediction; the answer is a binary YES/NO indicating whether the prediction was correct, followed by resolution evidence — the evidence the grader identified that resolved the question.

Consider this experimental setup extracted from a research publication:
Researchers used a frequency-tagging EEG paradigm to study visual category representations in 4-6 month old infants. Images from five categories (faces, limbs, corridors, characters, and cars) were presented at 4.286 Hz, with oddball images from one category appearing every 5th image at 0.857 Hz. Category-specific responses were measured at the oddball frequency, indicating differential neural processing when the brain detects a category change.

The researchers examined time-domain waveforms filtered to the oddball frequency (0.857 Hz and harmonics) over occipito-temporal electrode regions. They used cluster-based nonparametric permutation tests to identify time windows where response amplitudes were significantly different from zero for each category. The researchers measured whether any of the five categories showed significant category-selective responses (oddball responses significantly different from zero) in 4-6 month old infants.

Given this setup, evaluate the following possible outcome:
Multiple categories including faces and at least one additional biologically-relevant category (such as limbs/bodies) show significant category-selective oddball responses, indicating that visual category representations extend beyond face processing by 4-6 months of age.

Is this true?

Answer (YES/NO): NO